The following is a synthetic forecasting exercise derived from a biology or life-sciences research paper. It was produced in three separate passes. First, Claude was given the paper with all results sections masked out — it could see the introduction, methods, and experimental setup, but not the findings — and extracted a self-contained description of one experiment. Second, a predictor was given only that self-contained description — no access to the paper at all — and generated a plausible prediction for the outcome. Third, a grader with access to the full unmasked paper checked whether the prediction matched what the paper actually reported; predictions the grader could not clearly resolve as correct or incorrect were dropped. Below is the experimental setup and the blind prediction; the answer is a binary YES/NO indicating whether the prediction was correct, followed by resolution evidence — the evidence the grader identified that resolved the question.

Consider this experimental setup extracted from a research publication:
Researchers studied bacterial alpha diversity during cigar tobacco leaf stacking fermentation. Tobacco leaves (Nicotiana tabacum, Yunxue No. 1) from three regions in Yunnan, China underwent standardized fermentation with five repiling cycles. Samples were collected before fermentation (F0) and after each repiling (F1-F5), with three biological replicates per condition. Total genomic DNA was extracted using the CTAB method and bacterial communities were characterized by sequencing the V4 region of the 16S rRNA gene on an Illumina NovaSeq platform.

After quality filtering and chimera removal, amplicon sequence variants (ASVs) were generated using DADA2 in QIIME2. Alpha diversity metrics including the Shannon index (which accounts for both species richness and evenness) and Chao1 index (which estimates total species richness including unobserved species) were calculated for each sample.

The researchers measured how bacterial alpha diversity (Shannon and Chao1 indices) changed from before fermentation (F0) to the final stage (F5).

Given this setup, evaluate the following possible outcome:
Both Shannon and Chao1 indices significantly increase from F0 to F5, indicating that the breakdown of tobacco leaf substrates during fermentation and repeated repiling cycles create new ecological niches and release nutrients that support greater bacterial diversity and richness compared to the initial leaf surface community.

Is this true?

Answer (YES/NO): NO